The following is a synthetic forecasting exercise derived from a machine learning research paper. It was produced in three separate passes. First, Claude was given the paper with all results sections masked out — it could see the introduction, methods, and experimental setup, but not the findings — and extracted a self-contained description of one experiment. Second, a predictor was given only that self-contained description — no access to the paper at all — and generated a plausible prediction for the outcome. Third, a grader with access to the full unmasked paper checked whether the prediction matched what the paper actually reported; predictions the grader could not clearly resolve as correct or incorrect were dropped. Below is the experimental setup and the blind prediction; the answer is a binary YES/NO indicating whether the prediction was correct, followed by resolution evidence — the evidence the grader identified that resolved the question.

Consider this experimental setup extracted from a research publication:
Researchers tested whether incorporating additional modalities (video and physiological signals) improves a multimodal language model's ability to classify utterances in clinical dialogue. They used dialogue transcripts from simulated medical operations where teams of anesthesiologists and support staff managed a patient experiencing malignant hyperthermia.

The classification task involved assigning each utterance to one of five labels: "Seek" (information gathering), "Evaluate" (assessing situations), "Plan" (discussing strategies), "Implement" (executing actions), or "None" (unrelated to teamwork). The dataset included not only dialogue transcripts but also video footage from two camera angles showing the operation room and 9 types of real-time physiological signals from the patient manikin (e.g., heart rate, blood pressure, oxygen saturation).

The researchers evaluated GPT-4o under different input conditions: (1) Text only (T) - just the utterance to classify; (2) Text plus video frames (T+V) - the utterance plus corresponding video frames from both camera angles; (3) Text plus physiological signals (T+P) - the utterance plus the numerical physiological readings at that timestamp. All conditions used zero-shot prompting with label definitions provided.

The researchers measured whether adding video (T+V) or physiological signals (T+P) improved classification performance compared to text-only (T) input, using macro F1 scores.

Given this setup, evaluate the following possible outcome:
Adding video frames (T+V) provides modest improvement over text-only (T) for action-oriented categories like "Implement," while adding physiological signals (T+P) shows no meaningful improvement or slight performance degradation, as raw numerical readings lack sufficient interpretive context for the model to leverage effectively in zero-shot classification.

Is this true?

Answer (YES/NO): NO